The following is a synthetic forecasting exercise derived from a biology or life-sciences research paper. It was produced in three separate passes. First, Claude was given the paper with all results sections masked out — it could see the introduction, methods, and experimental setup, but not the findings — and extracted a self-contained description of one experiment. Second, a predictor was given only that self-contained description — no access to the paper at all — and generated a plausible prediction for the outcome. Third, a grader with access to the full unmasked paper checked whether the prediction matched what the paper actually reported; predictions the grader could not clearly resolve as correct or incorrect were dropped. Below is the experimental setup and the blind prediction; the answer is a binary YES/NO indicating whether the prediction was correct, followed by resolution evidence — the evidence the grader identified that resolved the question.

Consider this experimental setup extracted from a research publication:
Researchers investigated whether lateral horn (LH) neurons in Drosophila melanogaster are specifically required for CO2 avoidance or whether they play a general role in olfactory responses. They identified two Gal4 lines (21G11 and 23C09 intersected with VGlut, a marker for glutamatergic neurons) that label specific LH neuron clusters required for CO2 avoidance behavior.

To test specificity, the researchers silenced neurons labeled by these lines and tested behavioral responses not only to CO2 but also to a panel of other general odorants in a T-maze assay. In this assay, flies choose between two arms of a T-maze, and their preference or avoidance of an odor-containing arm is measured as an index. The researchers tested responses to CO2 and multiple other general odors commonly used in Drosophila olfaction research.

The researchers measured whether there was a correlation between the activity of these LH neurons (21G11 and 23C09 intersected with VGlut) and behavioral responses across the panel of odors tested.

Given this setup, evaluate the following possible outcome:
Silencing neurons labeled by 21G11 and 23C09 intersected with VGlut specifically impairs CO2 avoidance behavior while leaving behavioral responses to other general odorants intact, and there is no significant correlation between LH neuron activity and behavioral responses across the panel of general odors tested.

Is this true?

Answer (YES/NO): YES